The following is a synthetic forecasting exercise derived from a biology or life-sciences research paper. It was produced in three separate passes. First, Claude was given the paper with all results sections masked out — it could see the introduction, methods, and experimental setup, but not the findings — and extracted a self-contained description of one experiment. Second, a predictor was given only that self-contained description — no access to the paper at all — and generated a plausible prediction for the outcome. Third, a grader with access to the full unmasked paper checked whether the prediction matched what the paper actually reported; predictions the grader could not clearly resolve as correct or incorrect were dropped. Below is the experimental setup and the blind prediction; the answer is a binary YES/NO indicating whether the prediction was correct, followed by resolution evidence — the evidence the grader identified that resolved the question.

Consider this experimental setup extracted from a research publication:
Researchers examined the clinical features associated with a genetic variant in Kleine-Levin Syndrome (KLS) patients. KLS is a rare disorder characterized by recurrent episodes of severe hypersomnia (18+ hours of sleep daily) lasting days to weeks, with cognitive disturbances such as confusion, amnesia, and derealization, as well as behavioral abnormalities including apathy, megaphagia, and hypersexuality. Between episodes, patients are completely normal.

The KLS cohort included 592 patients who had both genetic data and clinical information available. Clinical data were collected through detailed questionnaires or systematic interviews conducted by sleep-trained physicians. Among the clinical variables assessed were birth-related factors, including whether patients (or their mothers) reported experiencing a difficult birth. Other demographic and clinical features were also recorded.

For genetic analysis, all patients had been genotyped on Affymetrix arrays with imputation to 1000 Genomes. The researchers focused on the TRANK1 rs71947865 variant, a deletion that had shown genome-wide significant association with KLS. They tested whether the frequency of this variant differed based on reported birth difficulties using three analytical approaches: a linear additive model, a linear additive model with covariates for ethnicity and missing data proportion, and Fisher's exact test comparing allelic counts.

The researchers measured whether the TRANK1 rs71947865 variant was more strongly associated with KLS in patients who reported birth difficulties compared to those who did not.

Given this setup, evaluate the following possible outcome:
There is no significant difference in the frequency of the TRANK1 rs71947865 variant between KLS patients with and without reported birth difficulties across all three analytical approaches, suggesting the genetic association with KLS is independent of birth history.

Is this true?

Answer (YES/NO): NO